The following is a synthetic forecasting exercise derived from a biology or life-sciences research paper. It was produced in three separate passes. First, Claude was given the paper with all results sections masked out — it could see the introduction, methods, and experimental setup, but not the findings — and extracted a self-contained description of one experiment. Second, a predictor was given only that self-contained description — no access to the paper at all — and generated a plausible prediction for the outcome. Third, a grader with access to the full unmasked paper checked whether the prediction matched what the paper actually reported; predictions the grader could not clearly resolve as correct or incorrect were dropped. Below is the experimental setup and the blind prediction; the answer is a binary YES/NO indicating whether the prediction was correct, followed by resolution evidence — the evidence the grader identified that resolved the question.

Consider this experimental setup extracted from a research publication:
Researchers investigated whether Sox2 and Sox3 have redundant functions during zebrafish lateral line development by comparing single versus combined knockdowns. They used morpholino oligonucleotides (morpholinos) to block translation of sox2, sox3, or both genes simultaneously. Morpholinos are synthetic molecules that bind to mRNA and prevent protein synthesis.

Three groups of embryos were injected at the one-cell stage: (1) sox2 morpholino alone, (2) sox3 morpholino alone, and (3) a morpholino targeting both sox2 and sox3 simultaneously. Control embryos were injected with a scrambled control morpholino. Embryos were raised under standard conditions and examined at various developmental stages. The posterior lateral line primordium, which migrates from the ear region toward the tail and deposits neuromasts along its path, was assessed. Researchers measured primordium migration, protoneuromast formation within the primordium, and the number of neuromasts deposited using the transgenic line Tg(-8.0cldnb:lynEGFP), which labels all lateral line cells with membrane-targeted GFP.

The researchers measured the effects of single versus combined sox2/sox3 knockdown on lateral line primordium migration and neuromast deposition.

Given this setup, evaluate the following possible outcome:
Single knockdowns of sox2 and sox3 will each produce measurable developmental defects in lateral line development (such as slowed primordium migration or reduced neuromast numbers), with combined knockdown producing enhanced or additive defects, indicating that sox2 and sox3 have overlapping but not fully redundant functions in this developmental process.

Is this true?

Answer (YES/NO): NO